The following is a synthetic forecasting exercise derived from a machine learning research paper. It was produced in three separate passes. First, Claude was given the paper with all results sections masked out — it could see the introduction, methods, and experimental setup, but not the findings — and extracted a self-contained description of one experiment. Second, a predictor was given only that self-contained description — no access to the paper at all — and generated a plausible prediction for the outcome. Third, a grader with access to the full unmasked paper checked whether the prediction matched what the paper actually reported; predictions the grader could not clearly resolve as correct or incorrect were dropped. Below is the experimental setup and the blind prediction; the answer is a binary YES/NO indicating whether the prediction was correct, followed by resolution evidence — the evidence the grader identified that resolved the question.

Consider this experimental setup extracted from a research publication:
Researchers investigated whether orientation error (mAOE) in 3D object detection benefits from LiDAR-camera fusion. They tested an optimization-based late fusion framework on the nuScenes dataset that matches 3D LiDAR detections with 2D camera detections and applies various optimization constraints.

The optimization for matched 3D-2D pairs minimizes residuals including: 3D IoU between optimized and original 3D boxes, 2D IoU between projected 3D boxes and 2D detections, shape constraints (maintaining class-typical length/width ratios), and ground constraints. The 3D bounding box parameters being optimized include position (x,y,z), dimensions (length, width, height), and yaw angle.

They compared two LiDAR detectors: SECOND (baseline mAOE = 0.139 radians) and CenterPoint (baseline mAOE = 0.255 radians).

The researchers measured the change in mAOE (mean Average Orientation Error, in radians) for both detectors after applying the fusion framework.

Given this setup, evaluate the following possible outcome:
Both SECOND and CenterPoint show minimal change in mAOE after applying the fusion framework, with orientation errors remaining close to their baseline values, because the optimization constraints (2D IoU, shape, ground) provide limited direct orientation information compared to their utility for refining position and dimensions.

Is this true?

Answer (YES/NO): NO